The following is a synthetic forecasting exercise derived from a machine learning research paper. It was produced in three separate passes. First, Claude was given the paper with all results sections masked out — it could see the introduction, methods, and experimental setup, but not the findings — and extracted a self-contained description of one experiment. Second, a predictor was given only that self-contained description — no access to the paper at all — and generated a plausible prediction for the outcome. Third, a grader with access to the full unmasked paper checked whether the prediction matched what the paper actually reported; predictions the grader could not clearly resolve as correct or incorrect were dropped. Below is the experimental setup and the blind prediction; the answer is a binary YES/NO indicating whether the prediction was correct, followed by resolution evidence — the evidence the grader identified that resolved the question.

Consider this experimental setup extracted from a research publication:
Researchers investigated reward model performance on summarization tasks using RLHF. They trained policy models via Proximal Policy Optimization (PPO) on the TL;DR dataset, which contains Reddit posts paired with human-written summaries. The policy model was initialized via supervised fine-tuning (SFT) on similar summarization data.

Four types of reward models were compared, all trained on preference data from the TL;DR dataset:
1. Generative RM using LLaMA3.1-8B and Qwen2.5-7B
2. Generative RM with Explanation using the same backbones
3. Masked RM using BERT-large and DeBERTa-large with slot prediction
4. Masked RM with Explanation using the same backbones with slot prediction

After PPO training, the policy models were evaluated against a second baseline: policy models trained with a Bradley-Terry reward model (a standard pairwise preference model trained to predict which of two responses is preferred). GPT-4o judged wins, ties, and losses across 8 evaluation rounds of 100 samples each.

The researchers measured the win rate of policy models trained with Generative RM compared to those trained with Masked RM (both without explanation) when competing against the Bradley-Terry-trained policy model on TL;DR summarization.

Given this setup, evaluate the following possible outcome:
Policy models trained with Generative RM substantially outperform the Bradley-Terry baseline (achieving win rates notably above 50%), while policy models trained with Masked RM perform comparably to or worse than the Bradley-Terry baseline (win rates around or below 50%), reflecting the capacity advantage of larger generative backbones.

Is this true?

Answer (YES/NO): NO